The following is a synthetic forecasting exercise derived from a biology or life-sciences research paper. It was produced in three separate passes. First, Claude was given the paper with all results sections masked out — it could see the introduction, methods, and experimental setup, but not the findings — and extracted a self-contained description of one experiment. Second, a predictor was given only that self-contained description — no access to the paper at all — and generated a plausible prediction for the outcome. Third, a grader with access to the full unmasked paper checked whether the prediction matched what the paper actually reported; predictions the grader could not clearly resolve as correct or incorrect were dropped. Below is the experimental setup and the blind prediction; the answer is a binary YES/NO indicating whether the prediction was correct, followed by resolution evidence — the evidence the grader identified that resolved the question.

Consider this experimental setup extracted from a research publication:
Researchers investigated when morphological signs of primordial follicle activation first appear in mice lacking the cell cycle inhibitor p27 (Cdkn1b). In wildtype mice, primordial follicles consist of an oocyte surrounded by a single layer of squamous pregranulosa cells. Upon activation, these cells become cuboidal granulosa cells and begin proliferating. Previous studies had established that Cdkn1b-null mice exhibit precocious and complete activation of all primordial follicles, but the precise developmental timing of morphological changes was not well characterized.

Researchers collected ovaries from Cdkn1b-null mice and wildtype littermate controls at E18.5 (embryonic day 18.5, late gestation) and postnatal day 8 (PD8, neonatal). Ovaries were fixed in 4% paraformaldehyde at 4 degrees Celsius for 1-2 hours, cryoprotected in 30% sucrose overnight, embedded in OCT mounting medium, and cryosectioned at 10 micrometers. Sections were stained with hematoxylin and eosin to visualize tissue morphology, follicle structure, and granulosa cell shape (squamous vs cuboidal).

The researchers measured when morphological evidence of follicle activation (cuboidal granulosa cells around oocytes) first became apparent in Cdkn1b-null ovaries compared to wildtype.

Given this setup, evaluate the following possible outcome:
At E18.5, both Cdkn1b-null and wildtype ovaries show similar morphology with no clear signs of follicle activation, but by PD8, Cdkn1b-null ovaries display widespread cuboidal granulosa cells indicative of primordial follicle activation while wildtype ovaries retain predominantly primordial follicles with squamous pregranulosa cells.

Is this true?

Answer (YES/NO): YES